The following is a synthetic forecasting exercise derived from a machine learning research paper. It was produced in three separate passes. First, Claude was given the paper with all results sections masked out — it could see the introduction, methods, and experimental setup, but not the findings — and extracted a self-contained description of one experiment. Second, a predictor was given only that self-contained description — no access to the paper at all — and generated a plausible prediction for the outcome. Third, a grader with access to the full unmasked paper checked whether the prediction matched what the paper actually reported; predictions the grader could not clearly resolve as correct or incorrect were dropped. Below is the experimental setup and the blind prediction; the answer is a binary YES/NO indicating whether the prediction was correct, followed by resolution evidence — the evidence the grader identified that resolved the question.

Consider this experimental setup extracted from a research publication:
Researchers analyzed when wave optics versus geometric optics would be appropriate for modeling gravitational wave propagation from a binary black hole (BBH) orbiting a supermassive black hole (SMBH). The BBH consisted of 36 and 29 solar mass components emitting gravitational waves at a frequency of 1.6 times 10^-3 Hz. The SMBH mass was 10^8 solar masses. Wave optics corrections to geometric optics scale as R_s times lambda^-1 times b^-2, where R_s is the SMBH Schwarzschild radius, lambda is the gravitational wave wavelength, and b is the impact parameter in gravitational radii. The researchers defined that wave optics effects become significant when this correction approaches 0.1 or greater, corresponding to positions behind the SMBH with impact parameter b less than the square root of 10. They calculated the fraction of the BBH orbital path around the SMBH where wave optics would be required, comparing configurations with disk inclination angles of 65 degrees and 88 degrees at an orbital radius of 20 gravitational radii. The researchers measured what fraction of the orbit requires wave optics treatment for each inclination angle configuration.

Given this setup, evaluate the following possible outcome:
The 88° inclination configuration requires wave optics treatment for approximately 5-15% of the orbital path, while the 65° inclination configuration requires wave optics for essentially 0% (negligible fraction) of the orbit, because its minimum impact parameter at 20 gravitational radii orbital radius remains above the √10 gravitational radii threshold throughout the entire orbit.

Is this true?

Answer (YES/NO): YES